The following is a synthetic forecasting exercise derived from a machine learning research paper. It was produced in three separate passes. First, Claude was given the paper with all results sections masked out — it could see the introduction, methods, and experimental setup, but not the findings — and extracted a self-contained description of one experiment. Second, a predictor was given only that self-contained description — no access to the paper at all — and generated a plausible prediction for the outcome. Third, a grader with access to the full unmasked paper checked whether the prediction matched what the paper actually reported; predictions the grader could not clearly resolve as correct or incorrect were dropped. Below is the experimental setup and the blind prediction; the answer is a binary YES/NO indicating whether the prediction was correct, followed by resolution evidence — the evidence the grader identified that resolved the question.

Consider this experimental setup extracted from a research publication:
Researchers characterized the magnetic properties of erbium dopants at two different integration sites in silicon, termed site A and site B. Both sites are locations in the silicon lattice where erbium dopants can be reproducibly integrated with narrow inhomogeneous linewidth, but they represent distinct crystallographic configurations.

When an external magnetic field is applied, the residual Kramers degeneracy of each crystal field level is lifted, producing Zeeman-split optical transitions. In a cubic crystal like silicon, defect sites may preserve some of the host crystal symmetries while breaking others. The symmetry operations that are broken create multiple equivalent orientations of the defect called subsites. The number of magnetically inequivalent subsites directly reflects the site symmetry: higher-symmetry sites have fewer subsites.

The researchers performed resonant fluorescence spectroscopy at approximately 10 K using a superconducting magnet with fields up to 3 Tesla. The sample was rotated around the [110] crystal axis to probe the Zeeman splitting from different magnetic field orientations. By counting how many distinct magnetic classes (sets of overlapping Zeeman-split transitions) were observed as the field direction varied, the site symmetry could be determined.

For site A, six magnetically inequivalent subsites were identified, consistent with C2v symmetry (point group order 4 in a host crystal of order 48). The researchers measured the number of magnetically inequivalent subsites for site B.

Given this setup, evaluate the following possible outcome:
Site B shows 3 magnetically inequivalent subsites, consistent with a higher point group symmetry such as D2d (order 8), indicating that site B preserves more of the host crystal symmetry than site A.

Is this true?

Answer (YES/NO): NO